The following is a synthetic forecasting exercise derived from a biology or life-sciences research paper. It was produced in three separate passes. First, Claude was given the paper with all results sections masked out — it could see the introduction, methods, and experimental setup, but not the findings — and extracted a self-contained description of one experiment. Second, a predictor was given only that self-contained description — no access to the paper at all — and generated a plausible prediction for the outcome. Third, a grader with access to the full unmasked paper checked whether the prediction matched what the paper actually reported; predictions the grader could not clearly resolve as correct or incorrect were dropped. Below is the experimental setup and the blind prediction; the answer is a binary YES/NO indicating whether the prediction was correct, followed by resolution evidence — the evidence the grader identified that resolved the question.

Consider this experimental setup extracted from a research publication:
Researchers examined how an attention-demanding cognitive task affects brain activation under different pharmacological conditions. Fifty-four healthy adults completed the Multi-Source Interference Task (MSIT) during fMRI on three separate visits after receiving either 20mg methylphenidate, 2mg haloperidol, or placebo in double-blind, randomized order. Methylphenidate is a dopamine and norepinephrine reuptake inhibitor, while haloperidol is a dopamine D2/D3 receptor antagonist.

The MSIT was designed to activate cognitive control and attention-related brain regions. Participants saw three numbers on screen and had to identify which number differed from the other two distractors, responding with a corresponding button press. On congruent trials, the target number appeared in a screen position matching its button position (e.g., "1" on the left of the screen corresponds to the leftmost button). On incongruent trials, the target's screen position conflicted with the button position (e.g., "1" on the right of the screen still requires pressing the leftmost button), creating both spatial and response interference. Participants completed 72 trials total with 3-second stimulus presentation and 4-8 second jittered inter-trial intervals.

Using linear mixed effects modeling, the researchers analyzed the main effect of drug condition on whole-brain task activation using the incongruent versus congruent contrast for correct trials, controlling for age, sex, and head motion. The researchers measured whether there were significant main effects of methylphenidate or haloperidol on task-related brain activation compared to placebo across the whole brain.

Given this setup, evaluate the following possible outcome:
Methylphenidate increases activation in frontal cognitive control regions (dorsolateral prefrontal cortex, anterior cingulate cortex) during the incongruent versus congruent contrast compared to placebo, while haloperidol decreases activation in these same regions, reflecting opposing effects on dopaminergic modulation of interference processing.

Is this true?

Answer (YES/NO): NO